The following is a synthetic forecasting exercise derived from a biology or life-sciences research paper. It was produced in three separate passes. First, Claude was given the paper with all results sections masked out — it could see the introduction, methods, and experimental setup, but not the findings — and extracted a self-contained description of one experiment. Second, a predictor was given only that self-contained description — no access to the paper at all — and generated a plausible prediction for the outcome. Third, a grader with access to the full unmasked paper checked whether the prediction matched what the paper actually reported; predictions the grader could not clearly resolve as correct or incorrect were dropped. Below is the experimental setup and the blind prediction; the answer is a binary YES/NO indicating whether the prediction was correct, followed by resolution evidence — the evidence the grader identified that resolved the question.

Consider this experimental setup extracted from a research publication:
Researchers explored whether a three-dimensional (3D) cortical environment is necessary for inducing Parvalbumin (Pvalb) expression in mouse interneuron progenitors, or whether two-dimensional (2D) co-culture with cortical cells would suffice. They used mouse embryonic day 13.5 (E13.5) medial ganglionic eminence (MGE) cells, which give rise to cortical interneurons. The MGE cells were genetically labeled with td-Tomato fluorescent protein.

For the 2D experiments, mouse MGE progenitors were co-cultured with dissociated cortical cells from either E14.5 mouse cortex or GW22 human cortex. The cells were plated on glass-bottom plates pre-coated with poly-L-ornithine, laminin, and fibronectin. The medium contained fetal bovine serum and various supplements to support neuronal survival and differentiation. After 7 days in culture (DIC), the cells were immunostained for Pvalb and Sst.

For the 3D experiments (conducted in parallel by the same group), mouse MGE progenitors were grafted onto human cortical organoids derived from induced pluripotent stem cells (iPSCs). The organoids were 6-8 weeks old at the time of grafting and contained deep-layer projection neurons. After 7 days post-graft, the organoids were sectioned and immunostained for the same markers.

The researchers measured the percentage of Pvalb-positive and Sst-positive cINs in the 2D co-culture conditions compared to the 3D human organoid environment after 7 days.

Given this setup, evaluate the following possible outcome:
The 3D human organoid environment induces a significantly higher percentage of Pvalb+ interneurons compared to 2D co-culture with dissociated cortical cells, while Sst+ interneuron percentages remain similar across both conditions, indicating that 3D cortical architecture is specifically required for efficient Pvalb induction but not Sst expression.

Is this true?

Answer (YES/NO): NO